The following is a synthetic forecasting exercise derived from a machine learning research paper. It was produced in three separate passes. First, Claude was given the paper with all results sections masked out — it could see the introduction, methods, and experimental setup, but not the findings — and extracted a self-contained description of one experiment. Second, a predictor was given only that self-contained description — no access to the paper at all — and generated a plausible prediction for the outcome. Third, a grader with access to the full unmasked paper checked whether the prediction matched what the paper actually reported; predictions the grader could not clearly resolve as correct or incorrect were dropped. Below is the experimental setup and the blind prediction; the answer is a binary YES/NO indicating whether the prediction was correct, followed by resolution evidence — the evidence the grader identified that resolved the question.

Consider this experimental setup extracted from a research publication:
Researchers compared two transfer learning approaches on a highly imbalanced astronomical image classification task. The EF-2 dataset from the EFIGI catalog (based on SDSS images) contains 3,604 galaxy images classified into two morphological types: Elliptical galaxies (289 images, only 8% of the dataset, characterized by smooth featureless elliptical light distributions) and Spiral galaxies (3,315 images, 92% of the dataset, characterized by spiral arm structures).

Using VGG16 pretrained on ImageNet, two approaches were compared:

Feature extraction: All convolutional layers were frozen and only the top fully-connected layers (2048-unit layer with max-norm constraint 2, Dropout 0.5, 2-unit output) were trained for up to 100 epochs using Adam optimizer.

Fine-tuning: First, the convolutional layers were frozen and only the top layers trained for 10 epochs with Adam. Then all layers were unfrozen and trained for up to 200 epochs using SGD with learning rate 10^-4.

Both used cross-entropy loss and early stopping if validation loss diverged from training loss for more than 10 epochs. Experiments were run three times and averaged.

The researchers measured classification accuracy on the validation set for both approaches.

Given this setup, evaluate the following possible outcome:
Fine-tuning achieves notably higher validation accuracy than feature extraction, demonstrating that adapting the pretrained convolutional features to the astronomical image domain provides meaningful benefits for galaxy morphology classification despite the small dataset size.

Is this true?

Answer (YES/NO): NO